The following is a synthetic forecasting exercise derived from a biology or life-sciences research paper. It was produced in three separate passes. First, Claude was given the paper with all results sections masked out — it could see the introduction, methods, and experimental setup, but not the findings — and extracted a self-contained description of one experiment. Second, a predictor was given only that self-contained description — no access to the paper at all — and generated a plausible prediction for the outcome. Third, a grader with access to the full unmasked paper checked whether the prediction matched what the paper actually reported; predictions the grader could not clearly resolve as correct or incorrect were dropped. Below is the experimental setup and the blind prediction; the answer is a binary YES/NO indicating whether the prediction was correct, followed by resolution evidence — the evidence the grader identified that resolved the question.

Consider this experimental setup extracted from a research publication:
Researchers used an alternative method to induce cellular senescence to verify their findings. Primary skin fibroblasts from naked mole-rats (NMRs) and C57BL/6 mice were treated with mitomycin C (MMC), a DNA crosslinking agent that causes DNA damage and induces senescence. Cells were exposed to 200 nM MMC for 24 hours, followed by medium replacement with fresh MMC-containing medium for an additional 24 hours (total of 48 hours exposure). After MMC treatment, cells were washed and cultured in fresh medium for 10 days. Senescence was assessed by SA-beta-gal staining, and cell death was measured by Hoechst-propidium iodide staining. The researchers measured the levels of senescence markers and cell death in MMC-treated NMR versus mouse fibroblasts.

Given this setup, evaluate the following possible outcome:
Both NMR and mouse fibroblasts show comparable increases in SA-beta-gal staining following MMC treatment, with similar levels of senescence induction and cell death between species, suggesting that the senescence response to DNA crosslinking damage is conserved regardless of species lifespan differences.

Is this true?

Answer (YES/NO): NO